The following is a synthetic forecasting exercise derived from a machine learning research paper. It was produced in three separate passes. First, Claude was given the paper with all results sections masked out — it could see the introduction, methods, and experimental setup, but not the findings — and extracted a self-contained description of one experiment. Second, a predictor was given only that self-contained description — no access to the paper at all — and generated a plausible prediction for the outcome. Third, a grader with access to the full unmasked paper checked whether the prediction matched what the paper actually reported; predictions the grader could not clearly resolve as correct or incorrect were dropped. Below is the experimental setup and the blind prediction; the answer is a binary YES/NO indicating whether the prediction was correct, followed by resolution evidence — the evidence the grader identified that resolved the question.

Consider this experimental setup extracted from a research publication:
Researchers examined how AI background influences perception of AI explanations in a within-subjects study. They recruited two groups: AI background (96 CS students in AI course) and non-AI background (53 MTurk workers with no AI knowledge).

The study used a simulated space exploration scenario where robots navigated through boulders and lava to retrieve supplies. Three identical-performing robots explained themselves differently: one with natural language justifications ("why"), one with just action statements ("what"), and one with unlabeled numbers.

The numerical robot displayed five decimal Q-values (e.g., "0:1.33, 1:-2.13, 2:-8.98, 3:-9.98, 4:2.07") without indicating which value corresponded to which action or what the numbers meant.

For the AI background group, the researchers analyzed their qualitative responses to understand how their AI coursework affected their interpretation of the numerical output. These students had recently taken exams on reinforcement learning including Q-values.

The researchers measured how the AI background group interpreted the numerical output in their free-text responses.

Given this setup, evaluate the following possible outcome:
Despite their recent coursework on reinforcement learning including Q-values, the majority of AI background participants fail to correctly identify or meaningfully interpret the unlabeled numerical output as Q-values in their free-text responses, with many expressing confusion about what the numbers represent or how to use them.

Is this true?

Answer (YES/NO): NO